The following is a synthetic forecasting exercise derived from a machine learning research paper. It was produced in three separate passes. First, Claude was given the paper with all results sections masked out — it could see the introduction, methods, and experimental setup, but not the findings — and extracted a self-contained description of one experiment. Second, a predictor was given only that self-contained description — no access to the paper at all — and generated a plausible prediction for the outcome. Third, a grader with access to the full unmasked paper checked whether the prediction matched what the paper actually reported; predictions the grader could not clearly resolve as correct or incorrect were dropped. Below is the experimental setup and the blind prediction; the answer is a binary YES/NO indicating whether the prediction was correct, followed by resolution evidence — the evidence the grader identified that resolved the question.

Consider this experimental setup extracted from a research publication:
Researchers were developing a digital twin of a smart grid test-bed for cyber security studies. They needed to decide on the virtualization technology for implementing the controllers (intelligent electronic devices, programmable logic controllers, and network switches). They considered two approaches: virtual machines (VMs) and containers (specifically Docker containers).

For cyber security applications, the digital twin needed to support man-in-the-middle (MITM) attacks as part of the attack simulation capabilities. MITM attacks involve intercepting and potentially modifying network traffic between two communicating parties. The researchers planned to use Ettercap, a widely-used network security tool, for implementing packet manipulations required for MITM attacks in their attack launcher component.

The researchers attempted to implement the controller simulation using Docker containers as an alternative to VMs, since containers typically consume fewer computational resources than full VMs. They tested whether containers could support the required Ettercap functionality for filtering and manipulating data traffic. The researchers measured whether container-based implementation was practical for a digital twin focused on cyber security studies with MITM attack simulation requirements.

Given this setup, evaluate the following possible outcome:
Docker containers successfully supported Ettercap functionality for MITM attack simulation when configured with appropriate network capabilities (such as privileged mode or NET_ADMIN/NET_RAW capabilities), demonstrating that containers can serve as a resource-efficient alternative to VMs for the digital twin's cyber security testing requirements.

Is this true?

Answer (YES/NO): NO